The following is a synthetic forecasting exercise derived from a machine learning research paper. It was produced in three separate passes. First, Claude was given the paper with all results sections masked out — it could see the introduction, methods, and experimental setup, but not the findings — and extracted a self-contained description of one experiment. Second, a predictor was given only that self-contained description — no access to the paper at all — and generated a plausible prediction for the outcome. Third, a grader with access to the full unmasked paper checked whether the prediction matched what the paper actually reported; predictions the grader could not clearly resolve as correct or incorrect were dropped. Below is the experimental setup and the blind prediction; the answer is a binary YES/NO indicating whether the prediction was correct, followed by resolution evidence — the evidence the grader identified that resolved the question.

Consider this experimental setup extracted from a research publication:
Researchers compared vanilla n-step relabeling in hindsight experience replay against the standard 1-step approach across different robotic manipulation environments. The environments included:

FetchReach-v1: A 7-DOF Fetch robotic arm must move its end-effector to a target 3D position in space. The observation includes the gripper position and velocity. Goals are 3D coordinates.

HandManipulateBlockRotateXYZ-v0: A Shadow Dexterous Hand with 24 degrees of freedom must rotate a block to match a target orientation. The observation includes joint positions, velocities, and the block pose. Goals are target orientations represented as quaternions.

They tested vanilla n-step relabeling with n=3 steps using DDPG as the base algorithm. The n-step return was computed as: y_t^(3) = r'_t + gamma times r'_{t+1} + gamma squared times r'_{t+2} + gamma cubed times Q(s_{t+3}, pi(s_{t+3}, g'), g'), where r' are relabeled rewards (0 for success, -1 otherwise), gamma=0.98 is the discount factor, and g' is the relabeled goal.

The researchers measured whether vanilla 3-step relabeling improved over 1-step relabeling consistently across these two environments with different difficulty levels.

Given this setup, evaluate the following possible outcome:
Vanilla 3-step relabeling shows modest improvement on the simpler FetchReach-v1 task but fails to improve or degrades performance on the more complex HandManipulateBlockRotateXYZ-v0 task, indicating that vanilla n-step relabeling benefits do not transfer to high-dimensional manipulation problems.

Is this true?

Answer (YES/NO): NO